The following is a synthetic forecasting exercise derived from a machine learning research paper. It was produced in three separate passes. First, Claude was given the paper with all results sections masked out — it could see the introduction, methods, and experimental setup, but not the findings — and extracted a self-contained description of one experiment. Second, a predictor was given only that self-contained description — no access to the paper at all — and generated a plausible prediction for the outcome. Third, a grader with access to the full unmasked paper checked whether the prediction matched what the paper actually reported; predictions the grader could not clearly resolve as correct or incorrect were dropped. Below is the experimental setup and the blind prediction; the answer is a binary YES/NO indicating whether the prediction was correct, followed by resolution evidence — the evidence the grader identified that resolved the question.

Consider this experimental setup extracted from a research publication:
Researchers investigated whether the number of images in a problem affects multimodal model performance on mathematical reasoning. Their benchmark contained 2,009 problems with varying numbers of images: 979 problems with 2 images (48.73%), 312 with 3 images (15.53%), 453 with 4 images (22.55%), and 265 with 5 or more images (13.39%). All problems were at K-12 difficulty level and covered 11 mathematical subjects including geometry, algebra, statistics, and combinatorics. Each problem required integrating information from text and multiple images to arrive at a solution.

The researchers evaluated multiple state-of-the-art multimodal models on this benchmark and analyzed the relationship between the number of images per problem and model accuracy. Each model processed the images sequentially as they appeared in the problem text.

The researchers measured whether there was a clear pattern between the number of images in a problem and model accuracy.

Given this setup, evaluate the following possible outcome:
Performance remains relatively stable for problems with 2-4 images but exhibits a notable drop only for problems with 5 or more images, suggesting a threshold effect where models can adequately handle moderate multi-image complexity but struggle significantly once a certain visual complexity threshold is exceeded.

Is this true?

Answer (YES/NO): NO